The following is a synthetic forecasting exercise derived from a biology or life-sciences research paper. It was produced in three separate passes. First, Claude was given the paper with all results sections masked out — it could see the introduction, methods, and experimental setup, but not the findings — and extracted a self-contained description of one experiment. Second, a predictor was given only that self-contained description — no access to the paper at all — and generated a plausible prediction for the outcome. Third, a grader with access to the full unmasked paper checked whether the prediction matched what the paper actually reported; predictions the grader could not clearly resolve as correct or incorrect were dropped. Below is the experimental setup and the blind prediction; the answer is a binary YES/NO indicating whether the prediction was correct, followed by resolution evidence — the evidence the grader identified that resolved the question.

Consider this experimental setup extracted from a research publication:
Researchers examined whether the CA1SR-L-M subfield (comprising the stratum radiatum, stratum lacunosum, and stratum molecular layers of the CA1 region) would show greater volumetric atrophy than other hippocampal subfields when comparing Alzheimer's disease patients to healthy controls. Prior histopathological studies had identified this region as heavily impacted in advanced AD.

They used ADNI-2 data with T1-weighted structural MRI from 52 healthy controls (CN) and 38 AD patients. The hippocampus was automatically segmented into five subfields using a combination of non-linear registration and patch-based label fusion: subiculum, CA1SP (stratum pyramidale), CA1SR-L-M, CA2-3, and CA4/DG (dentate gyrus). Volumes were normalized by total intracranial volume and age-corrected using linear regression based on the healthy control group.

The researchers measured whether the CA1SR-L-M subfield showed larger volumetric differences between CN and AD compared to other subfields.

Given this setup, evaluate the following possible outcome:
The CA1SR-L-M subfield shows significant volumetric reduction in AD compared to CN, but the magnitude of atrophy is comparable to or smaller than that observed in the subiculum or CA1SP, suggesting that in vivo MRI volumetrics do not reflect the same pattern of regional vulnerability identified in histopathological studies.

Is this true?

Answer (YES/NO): NO